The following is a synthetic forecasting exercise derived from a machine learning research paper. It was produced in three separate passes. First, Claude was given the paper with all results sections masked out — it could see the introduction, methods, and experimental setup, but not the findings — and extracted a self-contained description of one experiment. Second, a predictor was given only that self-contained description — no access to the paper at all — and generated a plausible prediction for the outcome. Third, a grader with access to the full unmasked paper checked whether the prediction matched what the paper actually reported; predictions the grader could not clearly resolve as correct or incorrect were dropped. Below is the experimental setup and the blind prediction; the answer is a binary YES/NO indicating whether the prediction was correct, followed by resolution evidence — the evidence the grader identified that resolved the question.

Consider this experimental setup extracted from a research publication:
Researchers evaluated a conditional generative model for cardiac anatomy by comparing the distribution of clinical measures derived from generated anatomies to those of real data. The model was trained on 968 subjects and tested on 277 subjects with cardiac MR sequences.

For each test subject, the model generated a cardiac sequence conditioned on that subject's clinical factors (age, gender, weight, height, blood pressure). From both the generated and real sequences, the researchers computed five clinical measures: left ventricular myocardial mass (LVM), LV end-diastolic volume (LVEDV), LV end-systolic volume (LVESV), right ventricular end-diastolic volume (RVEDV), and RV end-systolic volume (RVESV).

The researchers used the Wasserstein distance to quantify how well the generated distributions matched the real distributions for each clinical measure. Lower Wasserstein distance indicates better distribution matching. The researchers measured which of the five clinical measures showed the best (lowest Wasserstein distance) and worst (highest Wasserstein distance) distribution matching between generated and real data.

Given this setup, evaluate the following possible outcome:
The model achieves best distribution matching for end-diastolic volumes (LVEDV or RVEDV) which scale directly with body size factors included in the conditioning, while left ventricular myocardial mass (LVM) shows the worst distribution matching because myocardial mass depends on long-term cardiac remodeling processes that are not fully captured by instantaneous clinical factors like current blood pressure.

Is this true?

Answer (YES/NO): NO